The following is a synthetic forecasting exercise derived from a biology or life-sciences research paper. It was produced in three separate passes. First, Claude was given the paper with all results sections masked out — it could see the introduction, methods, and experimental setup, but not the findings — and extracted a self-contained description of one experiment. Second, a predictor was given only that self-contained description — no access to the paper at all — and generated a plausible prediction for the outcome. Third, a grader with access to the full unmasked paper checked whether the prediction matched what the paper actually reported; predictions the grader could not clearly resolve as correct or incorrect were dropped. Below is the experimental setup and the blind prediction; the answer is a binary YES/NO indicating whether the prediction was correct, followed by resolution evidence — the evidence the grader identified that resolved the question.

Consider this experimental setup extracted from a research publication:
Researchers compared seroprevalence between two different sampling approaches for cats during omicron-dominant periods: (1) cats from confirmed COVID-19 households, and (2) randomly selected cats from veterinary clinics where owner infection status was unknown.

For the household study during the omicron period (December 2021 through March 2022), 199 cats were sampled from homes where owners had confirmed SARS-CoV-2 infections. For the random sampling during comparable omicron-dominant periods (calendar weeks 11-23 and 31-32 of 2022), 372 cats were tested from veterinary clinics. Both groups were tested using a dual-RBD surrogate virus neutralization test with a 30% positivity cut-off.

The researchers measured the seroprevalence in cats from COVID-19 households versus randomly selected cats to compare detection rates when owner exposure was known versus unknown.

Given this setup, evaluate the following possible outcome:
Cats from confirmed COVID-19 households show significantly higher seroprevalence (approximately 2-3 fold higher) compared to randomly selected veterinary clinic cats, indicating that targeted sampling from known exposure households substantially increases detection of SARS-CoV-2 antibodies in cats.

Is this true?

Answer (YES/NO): NO